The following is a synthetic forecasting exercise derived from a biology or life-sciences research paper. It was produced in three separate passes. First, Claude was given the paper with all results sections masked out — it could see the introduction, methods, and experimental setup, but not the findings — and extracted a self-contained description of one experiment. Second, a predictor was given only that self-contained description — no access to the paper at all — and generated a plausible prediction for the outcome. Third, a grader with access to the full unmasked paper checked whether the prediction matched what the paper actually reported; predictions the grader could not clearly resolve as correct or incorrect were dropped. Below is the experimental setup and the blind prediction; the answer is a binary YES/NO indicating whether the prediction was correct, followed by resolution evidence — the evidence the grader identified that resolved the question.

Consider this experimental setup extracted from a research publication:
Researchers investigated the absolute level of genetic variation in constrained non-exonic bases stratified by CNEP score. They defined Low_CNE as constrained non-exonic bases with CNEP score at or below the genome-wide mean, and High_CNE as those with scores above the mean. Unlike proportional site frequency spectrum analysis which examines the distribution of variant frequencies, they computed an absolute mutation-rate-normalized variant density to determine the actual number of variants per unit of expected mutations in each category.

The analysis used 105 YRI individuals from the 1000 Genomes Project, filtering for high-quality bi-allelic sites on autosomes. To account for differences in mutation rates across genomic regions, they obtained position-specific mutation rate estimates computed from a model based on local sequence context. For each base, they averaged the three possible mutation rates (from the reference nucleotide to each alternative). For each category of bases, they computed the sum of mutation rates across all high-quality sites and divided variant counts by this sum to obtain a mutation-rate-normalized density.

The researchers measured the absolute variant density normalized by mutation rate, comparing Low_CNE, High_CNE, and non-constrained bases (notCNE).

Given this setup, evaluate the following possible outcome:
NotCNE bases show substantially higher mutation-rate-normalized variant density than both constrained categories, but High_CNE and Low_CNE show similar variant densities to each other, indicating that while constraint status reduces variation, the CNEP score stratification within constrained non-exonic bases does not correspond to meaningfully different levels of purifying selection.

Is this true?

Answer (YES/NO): NO